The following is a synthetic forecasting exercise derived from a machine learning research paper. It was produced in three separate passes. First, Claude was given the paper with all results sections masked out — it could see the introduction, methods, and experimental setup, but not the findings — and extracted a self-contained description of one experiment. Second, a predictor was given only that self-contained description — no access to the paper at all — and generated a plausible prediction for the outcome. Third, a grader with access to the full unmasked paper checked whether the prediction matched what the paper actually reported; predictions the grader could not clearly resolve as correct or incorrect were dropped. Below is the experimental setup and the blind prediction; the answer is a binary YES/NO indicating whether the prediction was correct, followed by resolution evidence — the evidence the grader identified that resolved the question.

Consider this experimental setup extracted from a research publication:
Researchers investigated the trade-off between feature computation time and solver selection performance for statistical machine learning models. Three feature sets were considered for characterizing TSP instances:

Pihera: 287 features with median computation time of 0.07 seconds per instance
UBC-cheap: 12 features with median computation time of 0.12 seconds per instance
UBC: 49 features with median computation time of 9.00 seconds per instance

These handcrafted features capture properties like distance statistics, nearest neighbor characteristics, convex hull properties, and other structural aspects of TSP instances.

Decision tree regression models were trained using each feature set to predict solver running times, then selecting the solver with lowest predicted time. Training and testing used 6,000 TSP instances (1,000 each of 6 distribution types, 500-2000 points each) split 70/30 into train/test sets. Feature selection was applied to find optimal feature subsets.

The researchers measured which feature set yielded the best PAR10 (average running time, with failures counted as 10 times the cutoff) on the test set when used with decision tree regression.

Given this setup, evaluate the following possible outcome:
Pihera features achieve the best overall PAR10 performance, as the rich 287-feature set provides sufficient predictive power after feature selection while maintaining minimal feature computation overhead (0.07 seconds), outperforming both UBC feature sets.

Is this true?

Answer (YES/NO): YES